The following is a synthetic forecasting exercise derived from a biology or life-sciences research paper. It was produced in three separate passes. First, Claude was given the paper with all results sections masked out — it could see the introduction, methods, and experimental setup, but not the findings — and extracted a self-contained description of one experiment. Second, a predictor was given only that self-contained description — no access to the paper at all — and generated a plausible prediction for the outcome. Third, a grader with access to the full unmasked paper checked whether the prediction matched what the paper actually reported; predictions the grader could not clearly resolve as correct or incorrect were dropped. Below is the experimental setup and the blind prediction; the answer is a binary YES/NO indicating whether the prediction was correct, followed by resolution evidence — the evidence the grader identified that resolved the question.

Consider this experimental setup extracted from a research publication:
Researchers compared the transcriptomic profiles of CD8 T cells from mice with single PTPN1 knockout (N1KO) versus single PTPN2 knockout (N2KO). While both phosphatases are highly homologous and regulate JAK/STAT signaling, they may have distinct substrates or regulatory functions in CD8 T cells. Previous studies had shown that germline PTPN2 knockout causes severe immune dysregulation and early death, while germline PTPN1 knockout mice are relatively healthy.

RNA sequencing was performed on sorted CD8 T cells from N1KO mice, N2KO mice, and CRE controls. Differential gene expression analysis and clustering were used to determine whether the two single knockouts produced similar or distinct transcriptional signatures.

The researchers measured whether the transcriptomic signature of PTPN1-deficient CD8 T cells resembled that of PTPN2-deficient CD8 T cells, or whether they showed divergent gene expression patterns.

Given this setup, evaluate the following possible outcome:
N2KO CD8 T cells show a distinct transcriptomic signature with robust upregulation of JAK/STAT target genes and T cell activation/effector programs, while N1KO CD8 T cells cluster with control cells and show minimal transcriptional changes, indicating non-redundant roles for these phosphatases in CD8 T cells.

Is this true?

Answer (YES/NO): NO